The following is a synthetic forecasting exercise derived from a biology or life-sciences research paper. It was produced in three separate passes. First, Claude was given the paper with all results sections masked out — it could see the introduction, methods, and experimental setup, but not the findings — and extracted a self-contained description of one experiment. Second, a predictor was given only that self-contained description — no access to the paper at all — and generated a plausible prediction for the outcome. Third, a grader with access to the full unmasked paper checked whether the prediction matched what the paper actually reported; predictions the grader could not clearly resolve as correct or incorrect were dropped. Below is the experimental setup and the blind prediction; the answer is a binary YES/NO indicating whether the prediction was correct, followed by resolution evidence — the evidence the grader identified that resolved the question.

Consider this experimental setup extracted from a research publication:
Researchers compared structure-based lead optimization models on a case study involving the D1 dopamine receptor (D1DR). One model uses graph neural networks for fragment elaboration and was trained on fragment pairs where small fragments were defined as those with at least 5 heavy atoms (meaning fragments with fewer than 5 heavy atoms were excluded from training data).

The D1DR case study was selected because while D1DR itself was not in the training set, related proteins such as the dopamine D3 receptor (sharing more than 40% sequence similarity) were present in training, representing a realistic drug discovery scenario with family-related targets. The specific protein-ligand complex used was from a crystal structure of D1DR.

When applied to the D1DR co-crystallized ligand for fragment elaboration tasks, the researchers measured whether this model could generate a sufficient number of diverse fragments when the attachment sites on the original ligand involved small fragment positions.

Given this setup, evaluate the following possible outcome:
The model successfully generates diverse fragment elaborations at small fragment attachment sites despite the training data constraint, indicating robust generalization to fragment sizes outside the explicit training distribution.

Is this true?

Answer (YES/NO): NO